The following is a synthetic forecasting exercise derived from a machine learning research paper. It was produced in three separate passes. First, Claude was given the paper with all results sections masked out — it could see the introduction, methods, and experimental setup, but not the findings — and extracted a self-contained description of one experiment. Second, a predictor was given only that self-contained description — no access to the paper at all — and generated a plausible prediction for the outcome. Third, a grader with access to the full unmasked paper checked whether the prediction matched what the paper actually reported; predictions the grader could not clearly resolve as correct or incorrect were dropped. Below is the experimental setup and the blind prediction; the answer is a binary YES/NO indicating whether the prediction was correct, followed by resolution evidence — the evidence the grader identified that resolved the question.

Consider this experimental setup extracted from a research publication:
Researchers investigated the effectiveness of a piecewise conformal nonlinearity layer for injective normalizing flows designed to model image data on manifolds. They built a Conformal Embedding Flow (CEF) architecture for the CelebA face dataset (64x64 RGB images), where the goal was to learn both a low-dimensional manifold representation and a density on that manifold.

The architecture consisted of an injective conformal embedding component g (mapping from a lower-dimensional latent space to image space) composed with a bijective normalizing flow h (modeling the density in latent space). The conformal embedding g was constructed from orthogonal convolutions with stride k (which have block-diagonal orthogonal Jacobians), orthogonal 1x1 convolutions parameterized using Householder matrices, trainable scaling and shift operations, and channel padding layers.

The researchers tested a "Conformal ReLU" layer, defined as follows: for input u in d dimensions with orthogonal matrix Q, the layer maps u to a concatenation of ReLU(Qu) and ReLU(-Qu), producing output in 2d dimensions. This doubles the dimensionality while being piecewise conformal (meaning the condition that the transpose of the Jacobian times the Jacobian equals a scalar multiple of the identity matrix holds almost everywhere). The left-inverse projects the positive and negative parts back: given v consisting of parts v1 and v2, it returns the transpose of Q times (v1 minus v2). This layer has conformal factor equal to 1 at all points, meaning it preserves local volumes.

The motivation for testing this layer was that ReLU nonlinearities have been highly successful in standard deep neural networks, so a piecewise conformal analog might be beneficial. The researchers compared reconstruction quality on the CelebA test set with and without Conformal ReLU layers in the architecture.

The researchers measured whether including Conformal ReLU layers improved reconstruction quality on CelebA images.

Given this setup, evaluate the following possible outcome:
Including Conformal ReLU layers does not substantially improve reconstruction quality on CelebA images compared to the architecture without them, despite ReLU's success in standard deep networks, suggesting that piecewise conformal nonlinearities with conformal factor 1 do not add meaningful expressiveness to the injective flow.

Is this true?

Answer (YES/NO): YES